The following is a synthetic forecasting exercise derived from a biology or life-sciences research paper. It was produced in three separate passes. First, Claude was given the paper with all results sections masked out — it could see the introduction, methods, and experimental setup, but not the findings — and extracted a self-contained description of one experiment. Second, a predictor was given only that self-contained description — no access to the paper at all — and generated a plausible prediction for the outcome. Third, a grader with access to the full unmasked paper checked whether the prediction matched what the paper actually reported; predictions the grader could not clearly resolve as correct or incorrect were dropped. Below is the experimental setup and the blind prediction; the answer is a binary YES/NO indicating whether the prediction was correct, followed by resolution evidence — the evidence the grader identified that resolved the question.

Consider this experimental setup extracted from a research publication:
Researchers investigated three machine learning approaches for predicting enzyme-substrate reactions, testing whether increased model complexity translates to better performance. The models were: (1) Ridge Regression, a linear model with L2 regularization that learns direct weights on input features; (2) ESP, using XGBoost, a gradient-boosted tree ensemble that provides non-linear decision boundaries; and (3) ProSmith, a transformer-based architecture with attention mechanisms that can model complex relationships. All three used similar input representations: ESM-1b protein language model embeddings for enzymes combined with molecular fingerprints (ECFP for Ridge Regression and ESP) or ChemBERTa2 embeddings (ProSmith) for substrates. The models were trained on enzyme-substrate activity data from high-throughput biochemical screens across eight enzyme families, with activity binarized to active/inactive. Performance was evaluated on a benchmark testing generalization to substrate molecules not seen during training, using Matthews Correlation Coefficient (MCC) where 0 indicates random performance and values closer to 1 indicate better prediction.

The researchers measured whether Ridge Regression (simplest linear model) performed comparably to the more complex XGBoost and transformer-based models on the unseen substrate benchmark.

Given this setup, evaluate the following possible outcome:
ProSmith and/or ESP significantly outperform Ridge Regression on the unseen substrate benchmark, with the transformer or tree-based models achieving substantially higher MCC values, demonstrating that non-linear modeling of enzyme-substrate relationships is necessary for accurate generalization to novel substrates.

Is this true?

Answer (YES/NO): NO